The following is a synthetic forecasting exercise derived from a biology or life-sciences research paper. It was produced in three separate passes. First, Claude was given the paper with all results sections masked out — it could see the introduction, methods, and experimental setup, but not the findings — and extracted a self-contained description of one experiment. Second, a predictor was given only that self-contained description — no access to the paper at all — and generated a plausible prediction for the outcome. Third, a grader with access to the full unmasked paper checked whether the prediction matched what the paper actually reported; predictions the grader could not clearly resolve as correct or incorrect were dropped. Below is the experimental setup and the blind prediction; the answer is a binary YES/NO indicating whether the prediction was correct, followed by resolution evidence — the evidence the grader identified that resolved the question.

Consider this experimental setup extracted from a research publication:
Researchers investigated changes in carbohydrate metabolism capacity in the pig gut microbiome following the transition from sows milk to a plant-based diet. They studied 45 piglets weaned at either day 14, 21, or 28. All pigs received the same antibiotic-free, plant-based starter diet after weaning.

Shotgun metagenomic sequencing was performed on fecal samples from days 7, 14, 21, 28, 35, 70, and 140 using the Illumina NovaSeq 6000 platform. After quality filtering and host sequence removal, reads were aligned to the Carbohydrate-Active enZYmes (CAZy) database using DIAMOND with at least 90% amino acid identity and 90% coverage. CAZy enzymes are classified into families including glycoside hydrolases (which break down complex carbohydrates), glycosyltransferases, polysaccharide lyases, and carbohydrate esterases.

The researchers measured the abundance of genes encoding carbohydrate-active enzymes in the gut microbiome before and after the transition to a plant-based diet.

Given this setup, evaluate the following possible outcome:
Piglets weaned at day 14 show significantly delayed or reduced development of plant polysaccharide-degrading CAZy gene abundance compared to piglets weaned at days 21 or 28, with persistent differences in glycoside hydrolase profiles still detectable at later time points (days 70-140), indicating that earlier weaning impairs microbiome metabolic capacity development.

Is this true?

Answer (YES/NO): NO